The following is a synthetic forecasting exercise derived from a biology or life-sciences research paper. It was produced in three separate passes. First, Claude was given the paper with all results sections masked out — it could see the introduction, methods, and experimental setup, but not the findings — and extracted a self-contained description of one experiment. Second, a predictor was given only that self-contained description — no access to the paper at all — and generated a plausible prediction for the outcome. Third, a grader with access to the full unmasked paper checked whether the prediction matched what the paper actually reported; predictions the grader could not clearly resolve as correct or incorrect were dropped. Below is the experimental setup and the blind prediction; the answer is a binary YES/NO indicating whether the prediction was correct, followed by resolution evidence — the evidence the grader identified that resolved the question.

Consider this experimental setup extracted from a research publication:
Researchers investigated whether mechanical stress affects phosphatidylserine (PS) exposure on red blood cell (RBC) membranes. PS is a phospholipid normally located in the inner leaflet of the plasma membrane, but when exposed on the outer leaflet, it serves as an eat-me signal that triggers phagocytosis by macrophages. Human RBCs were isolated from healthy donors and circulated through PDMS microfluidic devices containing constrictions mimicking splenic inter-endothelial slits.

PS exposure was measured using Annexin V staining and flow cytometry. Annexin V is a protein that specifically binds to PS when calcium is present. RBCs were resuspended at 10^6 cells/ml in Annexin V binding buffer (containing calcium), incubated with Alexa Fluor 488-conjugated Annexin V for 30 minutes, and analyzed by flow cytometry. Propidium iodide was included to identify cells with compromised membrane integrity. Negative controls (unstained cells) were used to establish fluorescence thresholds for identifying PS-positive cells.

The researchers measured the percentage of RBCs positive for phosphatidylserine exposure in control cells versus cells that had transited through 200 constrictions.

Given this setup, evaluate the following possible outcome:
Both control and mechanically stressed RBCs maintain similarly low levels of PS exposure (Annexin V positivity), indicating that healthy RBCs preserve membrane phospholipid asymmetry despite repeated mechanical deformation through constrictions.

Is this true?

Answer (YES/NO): YES